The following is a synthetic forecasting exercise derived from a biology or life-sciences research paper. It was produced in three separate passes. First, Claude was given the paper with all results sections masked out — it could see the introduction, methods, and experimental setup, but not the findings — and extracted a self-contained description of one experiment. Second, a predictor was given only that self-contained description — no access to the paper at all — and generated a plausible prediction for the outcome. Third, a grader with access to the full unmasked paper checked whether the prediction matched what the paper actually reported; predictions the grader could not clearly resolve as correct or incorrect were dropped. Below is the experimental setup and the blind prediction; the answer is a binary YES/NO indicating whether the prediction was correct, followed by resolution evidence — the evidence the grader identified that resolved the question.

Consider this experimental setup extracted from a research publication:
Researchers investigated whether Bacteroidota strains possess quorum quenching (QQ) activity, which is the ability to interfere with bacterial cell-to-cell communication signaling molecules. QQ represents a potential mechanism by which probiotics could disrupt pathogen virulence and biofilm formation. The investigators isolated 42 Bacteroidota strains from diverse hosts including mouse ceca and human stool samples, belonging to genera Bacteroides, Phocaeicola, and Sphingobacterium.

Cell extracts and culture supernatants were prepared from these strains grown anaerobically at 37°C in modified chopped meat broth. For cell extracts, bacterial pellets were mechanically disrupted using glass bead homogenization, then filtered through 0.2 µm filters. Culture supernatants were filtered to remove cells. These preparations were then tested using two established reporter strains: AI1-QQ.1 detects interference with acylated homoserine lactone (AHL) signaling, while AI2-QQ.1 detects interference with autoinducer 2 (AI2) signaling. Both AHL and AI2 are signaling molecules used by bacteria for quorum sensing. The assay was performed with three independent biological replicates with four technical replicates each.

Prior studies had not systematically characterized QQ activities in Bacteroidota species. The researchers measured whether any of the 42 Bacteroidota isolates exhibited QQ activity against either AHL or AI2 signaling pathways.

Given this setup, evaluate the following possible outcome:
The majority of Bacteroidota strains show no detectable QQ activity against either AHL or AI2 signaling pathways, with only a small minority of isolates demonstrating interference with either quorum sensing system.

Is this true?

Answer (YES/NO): NO